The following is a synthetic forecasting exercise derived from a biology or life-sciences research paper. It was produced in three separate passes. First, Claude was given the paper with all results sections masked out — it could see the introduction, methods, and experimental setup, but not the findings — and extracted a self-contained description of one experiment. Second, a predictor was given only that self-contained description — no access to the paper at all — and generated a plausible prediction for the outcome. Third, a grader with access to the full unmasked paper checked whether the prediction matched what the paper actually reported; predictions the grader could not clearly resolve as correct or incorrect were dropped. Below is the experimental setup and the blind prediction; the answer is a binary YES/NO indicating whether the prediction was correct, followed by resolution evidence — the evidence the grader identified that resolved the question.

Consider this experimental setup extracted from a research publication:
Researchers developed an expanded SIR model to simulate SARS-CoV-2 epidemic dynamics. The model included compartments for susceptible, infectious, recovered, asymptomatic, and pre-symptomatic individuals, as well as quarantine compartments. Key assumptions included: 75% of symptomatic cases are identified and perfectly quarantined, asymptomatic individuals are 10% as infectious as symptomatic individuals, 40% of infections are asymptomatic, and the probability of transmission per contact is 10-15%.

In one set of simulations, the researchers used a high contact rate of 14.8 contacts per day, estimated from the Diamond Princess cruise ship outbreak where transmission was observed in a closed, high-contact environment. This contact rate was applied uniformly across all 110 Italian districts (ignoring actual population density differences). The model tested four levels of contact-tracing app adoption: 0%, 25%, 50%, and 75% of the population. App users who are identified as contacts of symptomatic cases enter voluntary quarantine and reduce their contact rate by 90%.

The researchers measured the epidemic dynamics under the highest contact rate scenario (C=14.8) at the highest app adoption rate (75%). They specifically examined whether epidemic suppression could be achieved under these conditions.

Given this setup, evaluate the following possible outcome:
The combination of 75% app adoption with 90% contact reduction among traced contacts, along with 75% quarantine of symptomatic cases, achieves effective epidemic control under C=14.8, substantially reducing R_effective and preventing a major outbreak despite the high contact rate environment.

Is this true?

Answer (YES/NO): NO